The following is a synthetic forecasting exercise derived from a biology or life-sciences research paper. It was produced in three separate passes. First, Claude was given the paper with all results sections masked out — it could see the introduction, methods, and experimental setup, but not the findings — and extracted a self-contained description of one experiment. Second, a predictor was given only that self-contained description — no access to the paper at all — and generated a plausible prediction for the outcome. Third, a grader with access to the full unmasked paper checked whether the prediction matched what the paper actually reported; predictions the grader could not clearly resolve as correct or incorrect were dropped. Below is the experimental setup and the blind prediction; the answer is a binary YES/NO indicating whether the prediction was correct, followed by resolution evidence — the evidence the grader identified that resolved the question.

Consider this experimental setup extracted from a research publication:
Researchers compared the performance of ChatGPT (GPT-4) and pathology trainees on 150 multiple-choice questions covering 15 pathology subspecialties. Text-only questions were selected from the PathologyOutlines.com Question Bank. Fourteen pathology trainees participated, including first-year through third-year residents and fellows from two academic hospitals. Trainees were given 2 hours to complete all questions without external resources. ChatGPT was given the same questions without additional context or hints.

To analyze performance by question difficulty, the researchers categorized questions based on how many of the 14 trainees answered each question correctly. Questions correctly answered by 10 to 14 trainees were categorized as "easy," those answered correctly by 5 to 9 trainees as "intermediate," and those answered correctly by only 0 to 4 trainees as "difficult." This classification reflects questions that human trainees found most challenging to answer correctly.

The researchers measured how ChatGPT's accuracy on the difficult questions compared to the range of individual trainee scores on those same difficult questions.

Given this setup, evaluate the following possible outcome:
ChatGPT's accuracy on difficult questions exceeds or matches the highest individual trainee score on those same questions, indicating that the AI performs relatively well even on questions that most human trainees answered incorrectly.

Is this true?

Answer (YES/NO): YES